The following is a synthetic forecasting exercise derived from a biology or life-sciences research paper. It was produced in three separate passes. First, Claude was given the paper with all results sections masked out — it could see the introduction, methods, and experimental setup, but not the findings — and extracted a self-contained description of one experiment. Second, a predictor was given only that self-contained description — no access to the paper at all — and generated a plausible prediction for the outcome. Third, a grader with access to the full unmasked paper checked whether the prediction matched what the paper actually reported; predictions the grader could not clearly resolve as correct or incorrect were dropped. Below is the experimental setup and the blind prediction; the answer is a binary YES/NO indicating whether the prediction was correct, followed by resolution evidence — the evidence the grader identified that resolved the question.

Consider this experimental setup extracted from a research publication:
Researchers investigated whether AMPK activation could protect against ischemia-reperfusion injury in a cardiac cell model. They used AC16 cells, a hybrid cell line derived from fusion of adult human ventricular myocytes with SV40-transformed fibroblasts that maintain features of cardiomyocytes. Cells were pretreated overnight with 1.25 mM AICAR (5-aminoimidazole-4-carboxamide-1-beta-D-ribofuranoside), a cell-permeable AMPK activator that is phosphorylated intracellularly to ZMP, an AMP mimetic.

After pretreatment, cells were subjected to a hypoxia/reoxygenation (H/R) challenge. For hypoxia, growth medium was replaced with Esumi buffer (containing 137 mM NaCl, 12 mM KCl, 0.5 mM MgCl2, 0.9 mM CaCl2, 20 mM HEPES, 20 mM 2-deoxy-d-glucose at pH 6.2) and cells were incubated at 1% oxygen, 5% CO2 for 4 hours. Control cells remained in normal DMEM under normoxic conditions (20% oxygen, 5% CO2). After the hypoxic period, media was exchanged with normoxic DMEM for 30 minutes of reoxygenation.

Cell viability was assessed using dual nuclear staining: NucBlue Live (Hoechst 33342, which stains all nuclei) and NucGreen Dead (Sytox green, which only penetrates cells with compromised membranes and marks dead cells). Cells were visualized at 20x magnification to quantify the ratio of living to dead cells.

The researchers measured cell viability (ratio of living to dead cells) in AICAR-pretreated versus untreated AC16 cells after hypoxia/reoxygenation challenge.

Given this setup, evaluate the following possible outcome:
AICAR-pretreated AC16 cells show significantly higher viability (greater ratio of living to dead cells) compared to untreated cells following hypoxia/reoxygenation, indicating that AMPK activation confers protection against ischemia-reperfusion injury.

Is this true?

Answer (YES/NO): NO